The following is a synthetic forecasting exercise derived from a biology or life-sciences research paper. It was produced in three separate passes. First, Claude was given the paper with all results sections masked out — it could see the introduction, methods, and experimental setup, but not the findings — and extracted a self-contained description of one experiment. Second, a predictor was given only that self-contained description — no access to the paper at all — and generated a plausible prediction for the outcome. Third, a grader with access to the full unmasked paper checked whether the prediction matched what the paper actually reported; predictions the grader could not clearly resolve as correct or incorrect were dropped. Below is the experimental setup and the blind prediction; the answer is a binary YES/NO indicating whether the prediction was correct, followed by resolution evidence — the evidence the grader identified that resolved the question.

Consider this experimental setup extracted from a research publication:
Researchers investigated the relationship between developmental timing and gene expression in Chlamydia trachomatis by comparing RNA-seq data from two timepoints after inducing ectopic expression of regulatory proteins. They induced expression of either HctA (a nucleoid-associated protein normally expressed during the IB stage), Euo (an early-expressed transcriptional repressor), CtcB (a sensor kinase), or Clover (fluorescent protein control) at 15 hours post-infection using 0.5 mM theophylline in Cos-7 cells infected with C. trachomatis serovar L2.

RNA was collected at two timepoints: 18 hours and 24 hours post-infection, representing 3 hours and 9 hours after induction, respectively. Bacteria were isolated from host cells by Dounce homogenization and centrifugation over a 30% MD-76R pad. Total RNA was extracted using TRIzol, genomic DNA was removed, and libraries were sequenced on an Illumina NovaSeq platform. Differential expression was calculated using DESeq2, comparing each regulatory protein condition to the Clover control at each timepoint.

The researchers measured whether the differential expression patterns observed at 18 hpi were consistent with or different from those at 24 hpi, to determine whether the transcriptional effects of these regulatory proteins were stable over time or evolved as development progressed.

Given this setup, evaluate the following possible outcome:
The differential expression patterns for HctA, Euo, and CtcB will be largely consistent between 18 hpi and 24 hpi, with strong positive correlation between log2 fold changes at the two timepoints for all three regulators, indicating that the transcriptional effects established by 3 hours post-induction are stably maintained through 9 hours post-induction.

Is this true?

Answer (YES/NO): NO